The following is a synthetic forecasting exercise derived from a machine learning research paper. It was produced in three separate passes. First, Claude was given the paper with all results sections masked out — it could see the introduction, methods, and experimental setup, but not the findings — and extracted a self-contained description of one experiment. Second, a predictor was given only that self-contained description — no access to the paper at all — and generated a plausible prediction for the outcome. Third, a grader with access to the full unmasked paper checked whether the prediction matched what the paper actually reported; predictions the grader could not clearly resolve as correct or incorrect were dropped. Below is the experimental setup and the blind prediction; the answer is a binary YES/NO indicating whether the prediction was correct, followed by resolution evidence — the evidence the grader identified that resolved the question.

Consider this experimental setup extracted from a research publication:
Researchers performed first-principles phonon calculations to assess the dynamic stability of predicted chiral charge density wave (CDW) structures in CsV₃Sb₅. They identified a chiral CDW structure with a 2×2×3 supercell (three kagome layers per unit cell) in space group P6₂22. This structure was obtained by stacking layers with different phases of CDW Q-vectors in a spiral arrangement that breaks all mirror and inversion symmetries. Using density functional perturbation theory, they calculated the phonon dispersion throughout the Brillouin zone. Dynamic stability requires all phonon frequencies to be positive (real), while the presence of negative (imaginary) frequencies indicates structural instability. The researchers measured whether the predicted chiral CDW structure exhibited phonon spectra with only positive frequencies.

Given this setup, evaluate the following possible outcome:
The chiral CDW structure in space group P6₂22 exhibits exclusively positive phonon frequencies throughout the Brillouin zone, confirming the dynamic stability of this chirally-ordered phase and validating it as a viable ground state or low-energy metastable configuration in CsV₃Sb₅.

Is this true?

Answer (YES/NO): YES